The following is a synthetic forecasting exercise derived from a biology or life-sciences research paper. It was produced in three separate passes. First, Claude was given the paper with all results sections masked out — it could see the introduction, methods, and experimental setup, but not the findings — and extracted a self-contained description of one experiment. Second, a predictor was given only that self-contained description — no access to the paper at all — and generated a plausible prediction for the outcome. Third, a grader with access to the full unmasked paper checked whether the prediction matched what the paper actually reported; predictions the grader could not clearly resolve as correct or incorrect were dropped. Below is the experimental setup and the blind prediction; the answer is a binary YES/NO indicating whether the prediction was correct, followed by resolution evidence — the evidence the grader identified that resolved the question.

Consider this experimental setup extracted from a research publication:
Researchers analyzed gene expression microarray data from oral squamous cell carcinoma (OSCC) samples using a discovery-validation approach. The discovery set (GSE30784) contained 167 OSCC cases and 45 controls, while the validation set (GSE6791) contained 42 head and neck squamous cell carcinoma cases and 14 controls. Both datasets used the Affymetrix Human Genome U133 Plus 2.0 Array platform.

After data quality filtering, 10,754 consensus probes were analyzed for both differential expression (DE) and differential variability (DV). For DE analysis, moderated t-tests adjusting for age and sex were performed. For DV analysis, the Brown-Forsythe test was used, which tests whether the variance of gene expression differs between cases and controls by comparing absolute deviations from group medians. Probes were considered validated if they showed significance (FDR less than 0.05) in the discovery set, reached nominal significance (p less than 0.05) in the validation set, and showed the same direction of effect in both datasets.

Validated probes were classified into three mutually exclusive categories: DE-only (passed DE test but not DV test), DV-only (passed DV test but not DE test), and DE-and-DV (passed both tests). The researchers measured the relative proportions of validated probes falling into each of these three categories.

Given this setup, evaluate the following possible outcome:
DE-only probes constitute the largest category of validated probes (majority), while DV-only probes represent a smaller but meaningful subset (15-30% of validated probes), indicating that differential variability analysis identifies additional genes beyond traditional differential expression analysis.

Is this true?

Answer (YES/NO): NO